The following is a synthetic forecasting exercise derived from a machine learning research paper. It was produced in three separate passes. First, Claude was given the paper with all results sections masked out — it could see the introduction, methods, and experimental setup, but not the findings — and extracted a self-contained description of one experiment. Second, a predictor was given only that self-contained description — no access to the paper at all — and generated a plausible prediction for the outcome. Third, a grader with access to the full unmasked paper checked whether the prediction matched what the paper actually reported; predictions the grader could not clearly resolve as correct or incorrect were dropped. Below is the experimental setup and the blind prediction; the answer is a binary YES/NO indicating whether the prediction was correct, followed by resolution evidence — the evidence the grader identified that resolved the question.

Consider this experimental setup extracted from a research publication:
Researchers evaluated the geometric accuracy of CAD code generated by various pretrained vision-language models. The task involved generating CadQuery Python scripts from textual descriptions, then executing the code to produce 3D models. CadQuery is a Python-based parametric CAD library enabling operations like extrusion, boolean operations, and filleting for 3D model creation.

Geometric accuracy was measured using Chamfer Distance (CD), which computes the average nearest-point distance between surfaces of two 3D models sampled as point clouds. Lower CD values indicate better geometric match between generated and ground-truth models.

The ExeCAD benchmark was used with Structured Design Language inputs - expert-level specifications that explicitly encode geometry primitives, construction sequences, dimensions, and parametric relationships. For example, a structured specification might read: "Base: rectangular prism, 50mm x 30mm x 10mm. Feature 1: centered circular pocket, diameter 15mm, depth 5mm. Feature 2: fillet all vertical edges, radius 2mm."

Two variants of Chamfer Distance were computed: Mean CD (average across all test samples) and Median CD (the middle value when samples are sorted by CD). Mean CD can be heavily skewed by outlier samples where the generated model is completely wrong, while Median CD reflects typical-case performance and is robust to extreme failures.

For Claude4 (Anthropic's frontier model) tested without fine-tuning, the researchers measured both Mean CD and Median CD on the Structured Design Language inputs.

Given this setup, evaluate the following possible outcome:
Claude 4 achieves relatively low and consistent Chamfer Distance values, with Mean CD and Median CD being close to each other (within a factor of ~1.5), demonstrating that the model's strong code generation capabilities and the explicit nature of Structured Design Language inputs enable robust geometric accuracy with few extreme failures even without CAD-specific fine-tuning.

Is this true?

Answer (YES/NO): NO